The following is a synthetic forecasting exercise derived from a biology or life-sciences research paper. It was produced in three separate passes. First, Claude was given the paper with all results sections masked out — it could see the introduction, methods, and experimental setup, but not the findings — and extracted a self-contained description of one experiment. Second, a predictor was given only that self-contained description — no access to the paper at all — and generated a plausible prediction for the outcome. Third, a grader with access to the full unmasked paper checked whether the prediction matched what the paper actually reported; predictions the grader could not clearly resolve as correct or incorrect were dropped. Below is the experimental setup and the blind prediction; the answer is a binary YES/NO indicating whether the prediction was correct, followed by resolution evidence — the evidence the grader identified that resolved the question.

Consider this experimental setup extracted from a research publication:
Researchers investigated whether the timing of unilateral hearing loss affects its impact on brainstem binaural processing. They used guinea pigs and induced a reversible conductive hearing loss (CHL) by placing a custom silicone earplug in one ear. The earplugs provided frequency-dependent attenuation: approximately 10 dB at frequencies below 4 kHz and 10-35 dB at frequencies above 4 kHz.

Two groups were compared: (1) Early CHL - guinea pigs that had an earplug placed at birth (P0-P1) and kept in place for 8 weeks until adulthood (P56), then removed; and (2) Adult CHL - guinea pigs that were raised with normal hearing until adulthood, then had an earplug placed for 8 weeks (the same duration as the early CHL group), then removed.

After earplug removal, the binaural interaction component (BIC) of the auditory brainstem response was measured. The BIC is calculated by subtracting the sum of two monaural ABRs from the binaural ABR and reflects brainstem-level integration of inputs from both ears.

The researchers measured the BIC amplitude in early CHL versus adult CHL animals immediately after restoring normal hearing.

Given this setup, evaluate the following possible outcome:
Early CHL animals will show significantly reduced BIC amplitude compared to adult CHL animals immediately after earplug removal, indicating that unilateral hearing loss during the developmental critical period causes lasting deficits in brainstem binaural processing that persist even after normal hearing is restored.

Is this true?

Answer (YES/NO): YES